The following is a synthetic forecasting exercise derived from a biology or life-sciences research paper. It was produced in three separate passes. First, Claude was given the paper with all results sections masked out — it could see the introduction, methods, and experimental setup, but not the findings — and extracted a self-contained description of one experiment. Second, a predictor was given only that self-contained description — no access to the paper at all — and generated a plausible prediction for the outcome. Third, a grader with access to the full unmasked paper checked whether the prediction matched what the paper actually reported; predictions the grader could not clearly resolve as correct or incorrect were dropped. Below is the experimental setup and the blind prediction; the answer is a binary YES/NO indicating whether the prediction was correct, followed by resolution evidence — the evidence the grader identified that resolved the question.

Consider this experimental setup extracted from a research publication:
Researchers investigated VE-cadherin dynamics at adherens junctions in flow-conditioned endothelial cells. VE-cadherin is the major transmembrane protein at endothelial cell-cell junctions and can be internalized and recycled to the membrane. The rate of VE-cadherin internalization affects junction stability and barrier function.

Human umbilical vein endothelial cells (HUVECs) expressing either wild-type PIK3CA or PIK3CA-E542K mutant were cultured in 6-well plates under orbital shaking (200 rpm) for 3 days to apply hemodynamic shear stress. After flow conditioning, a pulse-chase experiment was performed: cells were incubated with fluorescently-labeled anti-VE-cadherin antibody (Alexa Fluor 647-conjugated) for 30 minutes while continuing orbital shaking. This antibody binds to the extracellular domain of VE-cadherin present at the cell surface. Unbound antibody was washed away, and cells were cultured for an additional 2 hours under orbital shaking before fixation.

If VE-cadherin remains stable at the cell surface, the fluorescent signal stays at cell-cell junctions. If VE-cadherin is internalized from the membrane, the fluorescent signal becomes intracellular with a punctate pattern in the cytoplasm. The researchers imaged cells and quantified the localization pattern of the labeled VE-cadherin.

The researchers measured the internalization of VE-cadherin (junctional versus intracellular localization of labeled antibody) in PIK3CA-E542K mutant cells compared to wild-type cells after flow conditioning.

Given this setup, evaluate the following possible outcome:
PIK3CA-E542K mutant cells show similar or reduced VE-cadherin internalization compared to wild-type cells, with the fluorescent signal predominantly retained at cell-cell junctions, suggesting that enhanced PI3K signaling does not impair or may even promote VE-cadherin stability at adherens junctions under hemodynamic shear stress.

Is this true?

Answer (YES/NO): NO